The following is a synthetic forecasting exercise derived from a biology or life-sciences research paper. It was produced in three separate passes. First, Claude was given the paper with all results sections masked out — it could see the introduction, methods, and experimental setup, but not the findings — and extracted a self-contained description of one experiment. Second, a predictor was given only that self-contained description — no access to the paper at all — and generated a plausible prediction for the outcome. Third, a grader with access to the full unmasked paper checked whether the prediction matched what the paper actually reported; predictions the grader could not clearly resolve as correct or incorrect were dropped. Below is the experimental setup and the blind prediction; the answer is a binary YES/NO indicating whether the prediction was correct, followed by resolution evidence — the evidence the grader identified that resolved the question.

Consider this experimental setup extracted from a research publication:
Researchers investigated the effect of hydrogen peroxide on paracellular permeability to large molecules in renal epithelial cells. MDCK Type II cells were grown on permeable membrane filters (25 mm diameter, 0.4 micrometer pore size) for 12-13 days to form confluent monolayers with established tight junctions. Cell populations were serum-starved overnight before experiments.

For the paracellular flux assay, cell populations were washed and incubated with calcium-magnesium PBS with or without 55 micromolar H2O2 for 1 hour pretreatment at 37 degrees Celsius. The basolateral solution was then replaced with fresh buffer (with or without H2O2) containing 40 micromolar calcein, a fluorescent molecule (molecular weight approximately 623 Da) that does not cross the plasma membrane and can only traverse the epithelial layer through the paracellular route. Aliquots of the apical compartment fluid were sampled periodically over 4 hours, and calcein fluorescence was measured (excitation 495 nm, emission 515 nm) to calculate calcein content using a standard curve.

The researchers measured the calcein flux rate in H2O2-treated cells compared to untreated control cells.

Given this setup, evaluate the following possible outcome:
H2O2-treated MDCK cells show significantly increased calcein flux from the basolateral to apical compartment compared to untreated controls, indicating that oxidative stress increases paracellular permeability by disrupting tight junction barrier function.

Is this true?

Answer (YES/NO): YES